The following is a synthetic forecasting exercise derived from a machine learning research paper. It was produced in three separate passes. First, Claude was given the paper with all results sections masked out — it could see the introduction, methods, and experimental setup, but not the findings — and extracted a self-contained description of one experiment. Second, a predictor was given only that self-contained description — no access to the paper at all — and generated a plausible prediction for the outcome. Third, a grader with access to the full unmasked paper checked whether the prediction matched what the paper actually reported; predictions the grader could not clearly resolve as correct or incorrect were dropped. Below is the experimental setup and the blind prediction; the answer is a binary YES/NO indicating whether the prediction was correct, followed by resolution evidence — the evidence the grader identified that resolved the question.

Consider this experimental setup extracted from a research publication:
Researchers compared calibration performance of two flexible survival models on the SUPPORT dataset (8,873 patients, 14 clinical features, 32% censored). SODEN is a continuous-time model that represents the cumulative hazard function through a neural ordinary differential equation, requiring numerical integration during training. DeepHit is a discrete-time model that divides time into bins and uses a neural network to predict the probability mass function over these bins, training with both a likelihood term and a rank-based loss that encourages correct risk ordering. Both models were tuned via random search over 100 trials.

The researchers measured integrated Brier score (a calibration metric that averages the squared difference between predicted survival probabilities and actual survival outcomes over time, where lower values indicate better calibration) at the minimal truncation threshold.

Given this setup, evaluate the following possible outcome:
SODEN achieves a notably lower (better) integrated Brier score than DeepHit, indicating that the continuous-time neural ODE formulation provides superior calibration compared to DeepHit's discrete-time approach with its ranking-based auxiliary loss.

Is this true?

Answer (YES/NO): YES